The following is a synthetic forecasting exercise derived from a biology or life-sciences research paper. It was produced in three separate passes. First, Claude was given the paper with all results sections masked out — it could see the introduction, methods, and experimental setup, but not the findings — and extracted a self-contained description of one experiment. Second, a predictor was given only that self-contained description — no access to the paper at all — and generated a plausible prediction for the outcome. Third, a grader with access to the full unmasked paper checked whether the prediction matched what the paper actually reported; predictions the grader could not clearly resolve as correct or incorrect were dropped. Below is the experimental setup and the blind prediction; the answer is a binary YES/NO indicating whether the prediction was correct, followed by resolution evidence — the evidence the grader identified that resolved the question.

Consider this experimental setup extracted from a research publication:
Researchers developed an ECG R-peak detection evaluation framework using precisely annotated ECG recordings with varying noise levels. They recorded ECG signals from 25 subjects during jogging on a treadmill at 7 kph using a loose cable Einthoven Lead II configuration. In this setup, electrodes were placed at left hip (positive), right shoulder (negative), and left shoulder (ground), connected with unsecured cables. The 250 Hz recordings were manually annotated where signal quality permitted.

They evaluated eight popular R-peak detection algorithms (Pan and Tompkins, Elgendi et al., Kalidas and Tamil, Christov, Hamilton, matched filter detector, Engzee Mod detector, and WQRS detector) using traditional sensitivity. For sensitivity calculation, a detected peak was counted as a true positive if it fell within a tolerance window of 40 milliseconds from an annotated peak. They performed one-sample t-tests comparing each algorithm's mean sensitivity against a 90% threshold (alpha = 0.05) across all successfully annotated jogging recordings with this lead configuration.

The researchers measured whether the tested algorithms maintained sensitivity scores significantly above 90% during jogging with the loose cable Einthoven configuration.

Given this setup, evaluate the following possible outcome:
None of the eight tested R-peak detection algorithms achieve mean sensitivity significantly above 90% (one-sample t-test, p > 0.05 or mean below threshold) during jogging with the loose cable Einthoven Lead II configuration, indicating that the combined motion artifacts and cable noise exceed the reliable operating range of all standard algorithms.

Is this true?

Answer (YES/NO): NO